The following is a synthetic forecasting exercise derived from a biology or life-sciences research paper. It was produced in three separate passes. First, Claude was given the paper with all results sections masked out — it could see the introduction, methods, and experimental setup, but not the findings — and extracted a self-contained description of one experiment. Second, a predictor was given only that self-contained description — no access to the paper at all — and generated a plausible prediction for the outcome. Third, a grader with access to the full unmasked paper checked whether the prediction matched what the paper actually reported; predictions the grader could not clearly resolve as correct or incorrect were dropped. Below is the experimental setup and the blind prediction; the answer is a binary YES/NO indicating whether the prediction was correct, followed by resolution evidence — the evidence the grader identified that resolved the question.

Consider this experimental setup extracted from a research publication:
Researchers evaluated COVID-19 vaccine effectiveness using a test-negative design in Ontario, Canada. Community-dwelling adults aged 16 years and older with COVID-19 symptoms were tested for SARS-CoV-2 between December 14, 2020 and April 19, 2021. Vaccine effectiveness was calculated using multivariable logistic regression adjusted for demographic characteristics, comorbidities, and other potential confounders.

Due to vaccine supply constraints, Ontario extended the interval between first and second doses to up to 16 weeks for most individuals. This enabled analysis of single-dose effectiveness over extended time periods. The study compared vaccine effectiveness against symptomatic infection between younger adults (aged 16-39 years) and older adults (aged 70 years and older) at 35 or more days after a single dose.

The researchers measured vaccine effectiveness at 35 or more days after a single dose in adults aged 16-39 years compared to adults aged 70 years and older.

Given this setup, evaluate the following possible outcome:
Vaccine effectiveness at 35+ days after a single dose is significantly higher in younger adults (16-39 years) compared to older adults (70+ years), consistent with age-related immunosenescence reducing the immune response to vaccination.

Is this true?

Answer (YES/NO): NO